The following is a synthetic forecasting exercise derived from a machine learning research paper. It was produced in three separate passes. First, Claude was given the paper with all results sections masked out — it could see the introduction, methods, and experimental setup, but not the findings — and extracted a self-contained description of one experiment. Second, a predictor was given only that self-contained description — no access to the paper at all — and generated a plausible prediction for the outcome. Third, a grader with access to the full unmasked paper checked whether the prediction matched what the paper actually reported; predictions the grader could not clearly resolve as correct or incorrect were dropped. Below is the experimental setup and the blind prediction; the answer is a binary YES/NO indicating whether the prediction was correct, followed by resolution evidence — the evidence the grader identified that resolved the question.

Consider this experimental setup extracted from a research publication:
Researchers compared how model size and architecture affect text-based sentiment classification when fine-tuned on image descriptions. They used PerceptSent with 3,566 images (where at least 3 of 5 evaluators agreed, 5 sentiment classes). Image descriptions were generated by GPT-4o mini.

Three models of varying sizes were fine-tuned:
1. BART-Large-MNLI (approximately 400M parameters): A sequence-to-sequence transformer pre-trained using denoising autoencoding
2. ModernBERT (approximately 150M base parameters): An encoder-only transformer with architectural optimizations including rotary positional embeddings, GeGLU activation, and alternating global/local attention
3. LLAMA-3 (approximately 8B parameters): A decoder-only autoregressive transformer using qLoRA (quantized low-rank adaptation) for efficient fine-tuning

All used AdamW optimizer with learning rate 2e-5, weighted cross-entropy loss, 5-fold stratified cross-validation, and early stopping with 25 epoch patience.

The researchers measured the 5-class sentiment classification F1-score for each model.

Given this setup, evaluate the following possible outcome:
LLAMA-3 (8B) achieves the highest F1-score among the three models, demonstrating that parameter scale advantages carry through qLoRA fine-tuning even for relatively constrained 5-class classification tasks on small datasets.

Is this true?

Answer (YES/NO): NO